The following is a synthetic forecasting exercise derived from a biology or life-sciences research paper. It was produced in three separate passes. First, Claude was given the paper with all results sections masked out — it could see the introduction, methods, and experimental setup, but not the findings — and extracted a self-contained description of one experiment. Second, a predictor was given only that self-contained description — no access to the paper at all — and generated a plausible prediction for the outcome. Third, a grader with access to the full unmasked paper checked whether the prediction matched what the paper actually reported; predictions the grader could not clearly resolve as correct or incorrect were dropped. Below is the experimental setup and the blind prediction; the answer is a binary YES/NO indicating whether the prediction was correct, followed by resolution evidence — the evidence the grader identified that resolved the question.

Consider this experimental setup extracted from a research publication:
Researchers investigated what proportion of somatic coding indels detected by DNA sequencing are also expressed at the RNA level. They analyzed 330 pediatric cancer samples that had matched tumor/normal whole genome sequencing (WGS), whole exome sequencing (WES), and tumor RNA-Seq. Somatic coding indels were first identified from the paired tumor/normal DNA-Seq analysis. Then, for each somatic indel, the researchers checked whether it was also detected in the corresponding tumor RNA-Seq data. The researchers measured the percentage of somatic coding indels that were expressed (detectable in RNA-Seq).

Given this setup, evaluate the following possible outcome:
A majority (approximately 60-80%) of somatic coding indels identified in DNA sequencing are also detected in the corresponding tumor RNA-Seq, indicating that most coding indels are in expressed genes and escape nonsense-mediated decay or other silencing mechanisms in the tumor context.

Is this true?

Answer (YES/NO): NO